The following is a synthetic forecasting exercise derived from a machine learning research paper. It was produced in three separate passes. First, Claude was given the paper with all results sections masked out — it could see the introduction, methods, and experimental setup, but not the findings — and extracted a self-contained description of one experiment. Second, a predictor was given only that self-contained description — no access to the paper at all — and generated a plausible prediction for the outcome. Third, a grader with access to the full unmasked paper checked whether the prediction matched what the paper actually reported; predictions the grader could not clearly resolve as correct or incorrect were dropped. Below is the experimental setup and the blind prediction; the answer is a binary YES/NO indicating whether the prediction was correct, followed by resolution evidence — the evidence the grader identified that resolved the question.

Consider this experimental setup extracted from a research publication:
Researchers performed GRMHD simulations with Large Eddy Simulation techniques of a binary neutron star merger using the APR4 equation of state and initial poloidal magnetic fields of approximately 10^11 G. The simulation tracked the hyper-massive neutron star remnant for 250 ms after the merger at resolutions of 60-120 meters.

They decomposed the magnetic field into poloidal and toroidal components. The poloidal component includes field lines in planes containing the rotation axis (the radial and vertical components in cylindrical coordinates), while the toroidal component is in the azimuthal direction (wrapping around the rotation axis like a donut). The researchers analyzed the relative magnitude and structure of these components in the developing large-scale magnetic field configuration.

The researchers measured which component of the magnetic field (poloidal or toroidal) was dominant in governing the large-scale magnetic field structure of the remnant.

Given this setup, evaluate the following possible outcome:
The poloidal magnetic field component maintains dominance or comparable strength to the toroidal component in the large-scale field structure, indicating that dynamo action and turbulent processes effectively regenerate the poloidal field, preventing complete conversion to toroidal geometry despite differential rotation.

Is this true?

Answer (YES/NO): NO